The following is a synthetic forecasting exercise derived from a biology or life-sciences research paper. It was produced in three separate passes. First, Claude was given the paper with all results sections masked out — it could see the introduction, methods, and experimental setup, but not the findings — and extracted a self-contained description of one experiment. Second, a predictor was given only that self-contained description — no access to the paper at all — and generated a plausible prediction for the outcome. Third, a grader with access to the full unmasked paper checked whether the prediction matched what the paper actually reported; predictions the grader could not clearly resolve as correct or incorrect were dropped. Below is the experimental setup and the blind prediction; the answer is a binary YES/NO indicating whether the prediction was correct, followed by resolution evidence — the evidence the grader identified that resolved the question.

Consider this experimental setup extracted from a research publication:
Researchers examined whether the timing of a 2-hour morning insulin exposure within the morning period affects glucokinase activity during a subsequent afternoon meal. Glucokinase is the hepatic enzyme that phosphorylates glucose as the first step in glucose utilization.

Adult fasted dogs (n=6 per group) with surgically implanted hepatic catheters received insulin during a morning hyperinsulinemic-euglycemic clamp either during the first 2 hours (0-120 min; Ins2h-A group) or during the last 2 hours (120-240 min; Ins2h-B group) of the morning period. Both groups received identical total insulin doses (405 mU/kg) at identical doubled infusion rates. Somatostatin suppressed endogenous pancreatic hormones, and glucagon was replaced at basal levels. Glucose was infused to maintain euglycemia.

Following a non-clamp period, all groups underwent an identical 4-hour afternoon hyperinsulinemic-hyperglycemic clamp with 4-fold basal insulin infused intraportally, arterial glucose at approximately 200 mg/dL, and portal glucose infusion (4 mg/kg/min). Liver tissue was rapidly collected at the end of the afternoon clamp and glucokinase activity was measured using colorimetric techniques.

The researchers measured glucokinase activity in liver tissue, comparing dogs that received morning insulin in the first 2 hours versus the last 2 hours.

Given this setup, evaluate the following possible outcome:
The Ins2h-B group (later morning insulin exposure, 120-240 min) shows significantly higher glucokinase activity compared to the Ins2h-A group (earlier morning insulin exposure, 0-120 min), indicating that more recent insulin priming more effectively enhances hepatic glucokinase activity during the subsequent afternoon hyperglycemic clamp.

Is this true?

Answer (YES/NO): NO